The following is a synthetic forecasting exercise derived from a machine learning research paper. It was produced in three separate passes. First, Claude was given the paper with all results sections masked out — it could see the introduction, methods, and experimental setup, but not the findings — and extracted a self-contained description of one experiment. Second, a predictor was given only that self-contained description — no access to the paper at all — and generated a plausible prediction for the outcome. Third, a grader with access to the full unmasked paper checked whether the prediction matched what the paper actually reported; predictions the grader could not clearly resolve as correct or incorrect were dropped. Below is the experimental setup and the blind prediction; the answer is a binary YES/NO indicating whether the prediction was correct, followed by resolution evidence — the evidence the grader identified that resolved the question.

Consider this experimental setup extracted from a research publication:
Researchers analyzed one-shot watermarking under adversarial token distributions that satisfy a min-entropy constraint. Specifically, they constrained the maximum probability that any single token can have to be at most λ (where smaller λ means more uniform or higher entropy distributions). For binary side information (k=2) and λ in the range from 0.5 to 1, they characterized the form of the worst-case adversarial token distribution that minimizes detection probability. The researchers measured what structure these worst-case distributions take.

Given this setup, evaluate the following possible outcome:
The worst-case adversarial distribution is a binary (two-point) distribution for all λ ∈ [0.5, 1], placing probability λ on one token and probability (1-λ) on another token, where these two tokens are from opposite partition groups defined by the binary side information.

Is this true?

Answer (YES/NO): NO